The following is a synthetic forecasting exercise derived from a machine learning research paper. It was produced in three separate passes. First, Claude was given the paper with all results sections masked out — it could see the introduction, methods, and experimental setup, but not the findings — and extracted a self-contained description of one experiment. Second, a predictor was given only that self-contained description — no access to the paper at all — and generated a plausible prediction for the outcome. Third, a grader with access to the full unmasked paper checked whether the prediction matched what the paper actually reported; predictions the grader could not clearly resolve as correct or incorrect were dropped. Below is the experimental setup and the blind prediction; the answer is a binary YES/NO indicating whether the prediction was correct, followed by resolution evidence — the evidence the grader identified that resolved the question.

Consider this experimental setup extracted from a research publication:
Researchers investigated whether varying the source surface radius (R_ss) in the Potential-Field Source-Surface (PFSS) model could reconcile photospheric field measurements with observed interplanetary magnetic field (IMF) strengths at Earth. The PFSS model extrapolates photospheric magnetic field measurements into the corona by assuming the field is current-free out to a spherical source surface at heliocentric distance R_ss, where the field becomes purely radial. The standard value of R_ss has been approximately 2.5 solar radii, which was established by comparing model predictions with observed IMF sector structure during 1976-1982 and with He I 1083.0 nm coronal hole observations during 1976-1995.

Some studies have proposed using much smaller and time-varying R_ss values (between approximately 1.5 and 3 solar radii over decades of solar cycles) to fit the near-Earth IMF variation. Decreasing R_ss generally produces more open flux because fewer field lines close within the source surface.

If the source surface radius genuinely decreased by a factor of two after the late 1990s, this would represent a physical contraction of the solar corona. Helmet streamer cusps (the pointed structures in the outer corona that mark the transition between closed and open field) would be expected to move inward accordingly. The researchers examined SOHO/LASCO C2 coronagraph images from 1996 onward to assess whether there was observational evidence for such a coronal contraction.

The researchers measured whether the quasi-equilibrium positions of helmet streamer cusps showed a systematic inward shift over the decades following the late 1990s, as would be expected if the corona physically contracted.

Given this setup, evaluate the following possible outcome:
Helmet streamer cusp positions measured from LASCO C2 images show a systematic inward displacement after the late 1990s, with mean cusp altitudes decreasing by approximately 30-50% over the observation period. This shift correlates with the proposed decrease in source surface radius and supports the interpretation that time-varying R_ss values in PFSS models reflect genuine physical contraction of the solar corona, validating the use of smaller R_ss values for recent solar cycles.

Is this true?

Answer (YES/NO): NO